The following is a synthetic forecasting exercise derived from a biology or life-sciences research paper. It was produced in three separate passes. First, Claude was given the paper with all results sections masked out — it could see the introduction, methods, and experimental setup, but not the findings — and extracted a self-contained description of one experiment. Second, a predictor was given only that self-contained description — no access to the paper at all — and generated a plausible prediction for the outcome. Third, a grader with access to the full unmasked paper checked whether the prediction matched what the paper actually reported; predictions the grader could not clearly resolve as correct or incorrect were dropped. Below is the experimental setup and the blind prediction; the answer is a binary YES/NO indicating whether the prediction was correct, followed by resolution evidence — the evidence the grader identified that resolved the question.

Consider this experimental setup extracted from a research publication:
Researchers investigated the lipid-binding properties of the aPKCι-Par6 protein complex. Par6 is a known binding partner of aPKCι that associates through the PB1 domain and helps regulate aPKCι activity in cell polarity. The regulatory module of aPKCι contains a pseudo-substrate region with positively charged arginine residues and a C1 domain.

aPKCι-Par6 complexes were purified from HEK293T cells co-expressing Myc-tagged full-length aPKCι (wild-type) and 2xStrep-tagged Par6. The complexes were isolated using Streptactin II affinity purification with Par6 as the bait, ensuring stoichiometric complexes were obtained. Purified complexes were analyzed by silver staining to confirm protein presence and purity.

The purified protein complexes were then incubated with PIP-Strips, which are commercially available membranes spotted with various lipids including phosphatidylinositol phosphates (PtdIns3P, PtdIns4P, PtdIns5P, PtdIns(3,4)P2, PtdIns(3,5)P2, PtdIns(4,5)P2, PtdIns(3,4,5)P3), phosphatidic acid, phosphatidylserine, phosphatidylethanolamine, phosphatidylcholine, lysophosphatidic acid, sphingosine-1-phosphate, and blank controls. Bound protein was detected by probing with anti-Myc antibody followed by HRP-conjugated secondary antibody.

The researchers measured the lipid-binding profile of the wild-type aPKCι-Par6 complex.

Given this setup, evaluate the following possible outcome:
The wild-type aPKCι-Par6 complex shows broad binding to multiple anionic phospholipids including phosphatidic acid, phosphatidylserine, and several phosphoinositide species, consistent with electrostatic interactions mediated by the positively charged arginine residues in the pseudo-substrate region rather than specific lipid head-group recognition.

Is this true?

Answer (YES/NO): NO